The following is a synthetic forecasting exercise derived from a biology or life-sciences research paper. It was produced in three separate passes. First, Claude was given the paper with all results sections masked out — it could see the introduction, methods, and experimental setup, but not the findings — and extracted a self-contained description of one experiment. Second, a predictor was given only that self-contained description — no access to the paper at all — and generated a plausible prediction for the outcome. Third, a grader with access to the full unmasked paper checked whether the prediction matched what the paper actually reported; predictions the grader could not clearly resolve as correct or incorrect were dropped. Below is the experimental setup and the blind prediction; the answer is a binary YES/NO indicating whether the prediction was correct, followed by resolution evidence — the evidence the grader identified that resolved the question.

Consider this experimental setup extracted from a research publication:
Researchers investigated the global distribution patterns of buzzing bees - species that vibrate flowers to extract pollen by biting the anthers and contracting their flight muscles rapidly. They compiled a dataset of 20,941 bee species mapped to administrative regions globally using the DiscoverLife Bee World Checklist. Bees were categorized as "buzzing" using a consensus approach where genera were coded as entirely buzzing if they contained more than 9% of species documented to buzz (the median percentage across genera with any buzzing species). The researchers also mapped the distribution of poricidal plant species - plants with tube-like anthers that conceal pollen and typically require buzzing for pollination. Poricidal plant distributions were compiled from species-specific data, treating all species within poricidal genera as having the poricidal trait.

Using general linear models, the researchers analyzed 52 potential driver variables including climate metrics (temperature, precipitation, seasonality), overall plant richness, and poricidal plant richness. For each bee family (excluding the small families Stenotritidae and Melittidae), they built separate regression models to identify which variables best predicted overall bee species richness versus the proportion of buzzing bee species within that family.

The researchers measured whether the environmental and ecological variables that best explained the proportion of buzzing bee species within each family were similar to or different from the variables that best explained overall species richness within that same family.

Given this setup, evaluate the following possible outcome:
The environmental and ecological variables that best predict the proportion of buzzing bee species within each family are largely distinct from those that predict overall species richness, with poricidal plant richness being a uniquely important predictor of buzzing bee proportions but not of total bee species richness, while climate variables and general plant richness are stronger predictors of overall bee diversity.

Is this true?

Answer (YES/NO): YES